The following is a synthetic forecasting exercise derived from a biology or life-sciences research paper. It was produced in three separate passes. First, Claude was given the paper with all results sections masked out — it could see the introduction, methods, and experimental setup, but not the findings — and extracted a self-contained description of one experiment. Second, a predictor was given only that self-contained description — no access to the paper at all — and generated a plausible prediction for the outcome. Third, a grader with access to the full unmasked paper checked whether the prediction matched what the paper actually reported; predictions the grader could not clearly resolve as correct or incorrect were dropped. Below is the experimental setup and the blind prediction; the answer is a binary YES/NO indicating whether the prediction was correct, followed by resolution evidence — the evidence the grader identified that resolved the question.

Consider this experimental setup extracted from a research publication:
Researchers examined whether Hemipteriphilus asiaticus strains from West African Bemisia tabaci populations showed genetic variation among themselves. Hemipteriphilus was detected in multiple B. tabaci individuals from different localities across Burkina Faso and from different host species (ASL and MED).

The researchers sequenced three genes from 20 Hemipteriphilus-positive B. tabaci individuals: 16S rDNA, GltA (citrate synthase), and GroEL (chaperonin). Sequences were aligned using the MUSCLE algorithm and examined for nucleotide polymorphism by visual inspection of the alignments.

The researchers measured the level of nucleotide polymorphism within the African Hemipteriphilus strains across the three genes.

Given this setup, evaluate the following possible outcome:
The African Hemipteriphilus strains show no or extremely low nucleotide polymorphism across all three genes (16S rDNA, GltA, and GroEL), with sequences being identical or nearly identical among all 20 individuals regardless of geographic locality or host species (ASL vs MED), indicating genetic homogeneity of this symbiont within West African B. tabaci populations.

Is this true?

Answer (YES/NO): NO